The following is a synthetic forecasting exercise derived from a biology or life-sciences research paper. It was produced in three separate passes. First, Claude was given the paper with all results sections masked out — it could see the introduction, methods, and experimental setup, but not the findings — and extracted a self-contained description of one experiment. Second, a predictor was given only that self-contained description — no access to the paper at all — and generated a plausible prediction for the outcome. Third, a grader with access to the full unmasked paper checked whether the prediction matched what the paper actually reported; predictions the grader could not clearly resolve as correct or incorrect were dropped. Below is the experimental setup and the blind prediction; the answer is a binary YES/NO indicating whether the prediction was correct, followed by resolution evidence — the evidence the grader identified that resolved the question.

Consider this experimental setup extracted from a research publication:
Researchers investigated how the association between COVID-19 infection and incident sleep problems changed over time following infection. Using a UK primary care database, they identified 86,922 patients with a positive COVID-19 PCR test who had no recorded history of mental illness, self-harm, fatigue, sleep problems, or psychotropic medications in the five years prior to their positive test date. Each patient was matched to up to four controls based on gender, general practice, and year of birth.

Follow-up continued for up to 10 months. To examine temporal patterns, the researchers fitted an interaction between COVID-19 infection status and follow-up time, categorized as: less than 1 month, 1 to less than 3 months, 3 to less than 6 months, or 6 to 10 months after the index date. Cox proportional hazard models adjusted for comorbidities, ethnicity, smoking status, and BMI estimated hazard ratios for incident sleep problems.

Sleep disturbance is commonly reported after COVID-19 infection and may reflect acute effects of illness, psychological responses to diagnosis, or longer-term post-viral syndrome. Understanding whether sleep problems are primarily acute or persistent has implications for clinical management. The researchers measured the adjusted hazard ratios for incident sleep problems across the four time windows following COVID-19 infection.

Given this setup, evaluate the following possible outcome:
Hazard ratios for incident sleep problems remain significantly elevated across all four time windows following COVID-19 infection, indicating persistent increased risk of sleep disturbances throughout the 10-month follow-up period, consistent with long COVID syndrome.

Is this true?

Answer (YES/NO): YES